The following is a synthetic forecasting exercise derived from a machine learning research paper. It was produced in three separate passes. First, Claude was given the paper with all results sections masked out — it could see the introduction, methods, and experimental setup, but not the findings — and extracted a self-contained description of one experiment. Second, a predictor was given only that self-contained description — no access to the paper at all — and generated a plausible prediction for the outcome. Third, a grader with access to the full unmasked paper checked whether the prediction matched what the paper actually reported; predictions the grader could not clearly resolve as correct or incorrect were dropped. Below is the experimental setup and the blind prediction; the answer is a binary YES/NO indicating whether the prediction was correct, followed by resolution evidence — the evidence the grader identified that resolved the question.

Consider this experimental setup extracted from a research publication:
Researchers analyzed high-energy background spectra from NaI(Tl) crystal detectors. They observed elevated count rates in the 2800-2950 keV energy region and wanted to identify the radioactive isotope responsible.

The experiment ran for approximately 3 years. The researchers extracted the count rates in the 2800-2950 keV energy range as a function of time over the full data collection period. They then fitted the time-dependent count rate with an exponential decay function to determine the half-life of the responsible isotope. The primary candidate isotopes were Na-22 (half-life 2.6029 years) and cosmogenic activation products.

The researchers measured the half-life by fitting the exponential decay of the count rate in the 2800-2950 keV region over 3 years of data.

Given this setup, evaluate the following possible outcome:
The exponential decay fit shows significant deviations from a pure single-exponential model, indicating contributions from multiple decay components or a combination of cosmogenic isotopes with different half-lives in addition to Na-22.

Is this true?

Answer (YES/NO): NO